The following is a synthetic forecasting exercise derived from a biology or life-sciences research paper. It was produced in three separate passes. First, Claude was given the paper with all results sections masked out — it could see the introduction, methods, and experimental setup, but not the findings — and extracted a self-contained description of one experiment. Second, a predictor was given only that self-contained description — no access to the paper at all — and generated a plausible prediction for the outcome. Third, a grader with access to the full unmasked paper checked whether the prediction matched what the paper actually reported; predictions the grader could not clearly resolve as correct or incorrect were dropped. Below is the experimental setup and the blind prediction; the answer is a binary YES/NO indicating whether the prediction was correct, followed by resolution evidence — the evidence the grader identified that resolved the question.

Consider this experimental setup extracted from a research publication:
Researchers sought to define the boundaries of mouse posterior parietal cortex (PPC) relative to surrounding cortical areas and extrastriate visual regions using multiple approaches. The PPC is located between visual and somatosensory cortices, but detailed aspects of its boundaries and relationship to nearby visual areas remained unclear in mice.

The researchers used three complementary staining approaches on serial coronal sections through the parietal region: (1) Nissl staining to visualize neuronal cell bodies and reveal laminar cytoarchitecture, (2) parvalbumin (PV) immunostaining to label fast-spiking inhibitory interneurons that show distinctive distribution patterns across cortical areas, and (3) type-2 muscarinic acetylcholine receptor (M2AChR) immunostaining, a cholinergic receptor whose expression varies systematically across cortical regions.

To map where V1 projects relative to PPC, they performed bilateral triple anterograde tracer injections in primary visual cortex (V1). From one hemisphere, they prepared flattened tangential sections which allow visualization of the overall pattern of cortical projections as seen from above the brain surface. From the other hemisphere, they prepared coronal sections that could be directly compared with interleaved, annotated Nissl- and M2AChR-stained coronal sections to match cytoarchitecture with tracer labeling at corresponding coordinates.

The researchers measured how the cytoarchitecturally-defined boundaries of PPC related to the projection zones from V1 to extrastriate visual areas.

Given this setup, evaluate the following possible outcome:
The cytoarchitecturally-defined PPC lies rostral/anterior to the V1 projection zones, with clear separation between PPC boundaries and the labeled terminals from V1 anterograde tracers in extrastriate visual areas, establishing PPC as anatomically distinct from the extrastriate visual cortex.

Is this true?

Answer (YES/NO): NO